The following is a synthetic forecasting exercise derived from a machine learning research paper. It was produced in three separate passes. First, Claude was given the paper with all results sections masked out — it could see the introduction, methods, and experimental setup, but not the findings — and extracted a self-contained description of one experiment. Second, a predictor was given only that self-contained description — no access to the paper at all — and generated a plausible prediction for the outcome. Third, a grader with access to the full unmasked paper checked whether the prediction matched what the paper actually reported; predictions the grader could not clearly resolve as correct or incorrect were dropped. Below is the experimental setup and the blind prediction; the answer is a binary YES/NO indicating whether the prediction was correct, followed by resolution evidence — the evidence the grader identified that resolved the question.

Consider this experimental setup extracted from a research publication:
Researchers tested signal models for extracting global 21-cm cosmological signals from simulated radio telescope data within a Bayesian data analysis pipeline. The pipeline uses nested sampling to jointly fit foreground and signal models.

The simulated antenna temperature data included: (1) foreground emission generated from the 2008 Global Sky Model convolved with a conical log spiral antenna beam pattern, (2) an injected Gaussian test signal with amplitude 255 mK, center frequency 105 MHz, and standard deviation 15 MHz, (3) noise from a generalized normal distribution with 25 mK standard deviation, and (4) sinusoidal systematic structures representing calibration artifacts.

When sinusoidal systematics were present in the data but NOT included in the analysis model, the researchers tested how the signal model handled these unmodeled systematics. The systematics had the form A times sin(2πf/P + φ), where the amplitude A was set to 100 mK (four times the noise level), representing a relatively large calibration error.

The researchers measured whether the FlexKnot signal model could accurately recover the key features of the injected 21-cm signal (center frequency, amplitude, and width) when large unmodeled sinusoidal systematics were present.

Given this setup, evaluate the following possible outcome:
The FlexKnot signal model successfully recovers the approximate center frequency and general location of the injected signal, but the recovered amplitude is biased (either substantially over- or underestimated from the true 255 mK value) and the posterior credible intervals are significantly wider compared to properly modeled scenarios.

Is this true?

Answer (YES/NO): NO